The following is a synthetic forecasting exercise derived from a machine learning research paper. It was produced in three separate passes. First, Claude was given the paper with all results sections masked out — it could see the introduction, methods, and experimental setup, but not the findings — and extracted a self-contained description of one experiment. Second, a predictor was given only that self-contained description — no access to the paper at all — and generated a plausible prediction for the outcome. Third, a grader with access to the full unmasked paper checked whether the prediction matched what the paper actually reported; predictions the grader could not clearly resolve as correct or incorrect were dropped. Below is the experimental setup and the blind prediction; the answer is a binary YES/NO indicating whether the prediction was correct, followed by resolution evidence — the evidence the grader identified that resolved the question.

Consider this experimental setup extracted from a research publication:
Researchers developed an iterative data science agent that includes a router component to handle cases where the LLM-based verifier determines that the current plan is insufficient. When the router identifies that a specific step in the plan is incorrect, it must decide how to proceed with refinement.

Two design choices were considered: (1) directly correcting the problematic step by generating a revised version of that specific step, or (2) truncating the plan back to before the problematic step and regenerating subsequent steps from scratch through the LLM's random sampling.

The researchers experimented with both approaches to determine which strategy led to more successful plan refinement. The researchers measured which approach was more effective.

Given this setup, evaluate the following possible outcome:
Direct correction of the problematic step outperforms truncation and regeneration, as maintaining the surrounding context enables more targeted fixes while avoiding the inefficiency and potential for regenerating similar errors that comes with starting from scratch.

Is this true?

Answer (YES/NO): NO